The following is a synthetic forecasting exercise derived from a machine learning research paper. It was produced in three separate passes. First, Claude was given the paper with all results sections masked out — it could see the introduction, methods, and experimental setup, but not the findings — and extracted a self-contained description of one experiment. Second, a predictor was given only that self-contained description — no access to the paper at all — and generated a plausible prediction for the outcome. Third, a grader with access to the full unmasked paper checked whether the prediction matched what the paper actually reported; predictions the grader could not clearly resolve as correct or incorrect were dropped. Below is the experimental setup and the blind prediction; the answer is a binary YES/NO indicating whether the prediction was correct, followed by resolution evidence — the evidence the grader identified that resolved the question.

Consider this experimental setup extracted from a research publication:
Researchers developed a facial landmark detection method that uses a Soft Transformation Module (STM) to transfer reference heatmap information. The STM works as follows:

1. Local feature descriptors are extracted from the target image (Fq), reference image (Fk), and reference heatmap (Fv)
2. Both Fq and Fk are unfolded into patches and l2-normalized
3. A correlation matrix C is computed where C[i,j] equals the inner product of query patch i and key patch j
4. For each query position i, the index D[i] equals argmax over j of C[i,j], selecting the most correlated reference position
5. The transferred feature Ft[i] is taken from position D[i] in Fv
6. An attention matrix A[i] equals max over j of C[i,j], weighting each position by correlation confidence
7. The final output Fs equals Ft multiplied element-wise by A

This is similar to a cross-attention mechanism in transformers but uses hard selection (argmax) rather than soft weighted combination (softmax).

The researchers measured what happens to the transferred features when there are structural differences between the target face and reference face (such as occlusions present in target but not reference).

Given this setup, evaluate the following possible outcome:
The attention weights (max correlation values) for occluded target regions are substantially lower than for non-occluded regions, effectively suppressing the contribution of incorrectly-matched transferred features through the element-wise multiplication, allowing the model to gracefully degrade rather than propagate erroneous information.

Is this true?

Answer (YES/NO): NO